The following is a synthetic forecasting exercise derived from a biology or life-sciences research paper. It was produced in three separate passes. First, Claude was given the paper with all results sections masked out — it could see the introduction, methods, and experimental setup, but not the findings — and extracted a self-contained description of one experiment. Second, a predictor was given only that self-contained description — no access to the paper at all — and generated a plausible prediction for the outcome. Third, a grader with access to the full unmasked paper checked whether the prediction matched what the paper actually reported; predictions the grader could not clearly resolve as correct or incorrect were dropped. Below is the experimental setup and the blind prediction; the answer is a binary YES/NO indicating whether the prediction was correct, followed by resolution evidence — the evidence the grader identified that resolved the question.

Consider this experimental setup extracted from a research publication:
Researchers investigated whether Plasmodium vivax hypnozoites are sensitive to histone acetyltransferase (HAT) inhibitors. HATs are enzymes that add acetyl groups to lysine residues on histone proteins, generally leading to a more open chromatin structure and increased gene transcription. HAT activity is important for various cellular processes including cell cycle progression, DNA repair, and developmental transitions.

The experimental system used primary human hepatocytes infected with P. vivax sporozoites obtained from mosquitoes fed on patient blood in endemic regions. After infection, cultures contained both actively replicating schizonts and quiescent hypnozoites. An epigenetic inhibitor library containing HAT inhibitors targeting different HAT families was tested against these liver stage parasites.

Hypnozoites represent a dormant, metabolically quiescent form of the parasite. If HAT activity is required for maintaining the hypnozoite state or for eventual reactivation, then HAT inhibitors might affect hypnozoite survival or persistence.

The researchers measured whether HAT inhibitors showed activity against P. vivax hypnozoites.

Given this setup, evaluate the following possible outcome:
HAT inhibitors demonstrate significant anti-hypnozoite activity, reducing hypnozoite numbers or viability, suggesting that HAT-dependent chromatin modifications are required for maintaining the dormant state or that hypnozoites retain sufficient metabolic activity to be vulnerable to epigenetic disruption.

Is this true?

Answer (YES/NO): YES